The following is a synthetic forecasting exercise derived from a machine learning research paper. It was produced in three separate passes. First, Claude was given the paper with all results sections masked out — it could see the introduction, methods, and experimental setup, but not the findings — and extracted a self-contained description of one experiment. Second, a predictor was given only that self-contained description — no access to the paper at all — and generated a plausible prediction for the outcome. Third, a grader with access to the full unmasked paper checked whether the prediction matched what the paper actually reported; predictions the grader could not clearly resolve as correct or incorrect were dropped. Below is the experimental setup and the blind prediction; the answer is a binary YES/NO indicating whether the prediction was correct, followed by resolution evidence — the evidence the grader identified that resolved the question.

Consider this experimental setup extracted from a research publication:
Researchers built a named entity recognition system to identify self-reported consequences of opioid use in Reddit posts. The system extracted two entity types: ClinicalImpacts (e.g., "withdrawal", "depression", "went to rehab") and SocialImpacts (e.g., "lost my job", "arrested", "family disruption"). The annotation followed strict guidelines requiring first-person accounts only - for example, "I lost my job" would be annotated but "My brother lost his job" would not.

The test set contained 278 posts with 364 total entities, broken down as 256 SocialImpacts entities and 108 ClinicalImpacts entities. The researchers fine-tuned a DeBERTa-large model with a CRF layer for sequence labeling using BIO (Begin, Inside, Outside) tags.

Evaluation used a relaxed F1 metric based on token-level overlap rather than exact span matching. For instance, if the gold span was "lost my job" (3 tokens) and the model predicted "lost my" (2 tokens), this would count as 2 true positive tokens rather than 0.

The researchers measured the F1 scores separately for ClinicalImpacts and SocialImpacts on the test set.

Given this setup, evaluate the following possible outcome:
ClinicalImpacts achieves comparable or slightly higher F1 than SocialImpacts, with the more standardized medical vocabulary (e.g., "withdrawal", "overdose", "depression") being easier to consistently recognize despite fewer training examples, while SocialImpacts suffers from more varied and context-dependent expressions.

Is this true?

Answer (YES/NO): NO